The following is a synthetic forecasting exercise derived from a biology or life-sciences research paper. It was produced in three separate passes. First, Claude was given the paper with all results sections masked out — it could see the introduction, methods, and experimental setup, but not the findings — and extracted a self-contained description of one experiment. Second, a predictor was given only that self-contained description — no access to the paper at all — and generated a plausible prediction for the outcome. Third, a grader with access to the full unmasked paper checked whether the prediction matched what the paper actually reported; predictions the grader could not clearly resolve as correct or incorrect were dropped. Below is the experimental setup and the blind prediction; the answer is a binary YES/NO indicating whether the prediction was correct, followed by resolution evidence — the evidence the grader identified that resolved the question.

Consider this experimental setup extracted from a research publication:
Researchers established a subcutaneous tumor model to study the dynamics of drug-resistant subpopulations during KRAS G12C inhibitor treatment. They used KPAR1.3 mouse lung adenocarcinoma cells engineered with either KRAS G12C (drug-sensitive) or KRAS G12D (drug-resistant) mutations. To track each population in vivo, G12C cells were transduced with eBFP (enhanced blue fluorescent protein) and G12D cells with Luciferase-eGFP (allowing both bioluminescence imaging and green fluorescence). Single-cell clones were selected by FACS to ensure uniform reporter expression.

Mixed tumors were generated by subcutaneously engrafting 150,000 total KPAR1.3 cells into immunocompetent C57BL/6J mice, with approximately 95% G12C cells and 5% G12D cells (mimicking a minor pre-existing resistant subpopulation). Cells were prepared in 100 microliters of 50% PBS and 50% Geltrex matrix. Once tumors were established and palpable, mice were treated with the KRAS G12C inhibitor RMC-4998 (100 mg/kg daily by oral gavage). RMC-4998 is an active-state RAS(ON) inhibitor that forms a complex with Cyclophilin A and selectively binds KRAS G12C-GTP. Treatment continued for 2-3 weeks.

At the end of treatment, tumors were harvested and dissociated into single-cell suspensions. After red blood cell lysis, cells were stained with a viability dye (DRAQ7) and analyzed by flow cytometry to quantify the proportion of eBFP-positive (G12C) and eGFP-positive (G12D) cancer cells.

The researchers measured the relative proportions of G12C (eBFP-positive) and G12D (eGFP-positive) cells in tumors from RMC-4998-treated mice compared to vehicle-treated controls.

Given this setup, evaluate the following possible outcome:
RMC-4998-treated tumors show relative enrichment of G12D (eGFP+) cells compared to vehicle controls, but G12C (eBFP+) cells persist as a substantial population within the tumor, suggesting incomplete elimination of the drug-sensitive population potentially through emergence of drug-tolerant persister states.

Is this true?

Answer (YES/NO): NO